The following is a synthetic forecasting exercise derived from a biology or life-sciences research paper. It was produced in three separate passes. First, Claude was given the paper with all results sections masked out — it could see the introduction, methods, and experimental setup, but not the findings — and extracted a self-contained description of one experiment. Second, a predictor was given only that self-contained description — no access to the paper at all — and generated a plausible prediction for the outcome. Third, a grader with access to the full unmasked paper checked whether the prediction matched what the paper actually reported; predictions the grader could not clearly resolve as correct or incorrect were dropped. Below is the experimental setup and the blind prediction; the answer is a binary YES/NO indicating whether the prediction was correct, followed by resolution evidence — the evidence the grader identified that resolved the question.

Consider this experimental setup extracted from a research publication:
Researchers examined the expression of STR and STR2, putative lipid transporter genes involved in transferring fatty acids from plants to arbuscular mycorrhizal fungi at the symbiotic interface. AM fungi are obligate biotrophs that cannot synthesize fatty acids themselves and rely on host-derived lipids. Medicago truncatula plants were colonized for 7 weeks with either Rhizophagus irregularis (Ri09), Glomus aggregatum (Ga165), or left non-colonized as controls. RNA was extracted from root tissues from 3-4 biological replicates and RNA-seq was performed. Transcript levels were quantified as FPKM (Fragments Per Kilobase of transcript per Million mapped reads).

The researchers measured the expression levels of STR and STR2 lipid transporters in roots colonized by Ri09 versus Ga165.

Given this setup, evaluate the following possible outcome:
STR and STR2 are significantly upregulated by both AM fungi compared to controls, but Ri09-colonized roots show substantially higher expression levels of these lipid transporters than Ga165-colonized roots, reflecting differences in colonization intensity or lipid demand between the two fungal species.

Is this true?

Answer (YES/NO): NO